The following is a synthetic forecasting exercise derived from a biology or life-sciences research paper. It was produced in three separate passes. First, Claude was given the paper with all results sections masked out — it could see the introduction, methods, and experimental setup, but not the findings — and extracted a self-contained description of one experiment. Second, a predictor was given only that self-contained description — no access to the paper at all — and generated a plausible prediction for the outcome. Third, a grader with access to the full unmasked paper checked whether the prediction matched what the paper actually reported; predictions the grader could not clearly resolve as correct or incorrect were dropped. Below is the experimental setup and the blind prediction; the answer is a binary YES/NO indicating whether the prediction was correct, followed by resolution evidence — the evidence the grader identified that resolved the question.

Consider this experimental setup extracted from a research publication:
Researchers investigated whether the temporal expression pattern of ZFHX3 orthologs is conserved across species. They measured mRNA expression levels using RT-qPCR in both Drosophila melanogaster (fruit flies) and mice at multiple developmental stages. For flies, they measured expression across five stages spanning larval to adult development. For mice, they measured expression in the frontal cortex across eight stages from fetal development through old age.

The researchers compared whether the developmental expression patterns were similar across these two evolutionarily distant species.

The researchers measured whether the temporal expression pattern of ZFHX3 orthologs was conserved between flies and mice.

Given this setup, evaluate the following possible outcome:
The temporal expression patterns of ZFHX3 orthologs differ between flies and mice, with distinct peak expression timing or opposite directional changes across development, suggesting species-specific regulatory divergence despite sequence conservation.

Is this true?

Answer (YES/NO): NO